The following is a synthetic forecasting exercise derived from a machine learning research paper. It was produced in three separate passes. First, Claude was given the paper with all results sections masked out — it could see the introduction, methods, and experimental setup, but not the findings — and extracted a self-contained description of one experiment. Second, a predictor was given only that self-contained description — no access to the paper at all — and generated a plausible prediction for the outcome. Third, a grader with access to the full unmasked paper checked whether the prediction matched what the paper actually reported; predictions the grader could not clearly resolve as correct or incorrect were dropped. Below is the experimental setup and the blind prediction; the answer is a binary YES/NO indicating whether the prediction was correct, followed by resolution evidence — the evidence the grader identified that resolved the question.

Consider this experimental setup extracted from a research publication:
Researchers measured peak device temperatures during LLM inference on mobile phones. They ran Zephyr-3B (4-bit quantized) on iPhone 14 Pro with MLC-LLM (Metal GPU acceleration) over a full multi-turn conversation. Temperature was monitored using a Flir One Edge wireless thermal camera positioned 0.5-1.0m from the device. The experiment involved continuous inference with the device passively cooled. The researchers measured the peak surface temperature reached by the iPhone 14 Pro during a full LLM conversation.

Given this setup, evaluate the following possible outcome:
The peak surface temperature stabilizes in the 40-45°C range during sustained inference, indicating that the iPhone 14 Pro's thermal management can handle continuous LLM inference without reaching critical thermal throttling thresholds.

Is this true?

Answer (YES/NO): NO